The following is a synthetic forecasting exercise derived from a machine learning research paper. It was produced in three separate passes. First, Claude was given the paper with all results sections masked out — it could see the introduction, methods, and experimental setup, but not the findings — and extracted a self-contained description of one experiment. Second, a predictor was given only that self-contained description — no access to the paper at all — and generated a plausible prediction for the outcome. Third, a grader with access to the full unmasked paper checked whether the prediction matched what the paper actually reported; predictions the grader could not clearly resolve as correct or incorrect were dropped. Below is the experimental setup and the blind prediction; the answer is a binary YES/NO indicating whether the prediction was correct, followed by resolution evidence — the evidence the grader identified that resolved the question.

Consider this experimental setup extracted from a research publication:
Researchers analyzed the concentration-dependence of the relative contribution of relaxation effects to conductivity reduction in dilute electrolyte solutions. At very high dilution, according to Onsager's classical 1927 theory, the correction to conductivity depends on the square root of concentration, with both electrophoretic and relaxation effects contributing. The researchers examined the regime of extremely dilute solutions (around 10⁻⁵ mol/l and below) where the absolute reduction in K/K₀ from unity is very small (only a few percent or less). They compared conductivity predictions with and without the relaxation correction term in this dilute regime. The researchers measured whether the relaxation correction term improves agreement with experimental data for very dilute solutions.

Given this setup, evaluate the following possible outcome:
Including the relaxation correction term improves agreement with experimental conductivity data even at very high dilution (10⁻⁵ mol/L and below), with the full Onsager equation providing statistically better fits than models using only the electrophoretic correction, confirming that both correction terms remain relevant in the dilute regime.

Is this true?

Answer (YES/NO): NO